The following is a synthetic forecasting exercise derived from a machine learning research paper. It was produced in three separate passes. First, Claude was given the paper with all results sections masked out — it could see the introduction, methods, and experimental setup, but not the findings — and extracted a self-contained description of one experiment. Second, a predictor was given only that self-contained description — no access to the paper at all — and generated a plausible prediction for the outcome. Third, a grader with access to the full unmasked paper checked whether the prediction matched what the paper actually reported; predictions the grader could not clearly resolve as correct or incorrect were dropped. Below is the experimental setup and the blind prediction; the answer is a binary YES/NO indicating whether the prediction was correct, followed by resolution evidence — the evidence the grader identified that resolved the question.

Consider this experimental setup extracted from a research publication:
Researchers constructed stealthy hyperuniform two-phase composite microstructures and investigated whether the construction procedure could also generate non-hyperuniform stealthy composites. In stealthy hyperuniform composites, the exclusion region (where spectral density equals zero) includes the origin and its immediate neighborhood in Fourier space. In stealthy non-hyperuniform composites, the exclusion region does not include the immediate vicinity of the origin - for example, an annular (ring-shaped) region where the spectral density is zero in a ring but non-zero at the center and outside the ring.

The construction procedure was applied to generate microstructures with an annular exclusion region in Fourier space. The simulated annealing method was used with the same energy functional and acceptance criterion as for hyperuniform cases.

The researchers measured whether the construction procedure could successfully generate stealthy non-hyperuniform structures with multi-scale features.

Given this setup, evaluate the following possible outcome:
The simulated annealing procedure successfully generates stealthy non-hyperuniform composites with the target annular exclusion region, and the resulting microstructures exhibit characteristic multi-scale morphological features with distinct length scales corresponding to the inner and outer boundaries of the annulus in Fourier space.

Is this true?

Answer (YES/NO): YES